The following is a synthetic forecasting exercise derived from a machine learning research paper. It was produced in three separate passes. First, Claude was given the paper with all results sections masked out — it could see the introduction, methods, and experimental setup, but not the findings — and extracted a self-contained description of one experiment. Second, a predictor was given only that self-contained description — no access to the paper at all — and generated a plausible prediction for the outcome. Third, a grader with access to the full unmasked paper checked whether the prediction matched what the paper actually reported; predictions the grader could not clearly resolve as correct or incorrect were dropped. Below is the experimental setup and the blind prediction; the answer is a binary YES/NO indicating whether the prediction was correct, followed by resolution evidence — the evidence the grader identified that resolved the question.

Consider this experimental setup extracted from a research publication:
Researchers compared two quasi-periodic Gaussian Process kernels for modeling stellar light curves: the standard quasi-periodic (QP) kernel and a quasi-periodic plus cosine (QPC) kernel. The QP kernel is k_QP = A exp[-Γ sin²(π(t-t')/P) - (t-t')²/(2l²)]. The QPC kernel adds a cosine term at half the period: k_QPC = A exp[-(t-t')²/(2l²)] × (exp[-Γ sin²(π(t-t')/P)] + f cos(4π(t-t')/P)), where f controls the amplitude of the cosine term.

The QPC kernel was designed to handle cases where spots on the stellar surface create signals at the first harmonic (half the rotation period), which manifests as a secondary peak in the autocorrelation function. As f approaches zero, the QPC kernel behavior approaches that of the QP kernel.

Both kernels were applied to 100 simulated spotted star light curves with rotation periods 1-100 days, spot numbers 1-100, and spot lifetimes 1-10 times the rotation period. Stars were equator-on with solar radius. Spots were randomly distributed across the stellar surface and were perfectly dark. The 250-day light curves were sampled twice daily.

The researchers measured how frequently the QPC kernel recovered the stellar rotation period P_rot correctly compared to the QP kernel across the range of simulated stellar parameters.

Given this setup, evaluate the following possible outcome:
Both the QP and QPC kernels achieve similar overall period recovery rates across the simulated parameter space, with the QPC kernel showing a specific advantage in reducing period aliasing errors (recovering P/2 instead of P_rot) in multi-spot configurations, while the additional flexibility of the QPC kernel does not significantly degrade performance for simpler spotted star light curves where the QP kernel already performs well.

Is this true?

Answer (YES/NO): NO